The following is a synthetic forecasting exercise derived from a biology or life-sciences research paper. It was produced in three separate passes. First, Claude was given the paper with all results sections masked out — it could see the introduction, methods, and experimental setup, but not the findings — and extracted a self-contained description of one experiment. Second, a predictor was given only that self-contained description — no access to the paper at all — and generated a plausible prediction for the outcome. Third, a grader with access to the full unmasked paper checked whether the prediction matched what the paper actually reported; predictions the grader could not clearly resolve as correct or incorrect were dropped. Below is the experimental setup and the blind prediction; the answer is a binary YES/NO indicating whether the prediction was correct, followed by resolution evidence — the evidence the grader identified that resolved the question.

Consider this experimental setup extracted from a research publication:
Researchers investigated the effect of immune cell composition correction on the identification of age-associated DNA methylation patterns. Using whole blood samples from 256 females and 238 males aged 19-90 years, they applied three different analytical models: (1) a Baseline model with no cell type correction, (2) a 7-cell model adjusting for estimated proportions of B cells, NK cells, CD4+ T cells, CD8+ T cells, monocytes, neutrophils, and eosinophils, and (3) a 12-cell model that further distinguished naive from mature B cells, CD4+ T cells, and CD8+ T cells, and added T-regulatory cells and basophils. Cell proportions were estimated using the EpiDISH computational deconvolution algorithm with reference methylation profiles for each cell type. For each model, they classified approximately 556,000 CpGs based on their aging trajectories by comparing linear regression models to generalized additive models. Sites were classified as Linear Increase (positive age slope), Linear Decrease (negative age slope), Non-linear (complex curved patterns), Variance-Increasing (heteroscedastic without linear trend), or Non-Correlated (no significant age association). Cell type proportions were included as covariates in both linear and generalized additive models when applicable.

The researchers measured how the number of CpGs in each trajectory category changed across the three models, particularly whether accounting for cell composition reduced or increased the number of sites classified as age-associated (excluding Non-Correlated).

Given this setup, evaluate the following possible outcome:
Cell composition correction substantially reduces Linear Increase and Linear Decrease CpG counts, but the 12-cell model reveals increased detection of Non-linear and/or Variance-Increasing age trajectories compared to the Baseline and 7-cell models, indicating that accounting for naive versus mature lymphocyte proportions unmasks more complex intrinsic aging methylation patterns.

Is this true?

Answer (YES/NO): NO